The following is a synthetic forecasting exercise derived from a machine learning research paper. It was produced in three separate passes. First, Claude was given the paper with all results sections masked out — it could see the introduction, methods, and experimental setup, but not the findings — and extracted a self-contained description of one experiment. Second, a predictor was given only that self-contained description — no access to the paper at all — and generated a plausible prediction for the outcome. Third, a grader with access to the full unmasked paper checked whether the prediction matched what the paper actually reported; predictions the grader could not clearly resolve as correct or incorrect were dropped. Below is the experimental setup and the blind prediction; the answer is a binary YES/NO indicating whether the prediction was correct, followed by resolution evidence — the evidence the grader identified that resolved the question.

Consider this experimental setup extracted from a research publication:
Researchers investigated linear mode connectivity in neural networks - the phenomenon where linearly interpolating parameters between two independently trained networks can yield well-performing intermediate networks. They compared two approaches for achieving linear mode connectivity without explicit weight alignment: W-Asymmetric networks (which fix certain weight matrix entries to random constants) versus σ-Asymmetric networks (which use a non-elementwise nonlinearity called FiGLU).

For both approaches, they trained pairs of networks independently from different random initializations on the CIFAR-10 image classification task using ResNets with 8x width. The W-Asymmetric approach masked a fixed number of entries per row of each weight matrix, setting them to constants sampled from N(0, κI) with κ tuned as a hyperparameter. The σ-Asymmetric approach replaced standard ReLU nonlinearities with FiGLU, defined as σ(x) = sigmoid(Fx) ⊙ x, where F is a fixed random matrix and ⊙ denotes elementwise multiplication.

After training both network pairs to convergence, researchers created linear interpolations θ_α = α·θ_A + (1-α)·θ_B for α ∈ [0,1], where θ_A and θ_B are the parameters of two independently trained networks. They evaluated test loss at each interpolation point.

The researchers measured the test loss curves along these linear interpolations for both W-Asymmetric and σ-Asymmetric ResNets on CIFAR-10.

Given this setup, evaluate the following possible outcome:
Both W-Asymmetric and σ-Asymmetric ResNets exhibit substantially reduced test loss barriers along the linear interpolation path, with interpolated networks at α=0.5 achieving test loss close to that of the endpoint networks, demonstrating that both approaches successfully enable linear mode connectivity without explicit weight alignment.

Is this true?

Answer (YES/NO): NO